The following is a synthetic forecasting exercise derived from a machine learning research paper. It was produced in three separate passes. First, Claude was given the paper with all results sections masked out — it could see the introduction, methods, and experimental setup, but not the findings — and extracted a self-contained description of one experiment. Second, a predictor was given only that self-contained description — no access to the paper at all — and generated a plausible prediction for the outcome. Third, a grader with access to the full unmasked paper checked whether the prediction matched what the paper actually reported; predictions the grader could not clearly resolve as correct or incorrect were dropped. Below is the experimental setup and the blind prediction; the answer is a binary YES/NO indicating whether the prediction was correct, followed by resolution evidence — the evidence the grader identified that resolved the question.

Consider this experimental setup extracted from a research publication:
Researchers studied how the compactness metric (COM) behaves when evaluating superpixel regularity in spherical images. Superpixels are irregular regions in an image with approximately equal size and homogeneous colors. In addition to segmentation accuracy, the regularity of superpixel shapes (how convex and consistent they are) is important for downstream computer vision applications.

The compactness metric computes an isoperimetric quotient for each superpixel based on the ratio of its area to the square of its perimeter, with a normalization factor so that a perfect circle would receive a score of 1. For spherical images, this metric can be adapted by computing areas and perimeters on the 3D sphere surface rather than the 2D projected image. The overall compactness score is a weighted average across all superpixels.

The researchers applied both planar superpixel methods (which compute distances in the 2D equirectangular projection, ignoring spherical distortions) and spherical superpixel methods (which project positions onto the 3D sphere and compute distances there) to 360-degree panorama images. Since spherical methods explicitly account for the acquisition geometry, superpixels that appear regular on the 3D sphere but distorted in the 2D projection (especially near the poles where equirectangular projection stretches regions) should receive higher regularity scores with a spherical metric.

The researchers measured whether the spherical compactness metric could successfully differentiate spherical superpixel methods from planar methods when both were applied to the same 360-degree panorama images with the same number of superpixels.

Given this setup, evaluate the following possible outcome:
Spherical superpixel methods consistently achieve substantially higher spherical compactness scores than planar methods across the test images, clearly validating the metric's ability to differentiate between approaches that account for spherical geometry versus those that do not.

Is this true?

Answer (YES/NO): NO